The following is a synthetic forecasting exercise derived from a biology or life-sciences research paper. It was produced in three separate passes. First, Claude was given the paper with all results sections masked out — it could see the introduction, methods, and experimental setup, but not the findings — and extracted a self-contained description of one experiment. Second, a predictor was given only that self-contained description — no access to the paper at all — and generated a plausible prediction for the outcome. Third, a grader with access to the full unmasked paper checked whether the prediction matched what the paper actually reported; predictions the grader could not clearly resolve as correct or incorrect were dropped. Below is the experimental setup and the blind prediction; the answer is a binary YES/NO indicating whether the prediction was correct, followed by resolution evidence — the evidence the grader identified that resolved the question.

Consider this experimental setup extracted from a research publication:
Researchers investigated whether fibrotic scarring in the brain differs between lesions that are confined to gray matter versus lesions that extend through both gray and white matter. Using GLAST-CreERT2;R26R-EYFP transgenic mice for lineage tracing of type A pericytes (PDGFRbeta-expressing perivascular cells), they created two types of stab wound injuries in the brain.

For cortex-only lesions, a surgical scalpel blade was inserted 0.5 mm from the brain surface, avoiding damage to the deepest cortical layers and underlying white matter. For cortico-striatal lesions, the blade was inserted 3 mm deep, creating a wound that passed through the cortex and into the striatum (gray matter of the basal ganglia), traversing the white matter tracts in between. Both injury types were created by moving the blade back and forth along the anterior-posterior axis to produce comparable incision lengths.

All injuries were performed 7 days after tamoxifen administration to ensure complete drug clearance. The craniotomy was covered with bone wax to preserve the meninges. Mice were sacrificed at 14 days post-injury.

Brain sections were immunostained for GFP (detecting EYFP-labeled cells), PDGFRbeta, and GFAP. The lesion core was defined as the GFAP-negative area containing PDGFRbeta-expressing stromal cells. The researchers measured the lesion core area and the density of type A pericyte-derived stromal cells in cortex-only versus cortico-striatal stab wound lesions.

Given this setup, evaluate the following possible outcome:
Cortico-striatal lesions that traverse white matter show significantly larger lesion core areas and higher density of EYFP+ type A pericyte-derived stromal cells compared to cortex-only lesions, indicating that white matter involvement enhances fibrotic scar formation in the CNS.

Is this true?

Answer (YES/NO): NO